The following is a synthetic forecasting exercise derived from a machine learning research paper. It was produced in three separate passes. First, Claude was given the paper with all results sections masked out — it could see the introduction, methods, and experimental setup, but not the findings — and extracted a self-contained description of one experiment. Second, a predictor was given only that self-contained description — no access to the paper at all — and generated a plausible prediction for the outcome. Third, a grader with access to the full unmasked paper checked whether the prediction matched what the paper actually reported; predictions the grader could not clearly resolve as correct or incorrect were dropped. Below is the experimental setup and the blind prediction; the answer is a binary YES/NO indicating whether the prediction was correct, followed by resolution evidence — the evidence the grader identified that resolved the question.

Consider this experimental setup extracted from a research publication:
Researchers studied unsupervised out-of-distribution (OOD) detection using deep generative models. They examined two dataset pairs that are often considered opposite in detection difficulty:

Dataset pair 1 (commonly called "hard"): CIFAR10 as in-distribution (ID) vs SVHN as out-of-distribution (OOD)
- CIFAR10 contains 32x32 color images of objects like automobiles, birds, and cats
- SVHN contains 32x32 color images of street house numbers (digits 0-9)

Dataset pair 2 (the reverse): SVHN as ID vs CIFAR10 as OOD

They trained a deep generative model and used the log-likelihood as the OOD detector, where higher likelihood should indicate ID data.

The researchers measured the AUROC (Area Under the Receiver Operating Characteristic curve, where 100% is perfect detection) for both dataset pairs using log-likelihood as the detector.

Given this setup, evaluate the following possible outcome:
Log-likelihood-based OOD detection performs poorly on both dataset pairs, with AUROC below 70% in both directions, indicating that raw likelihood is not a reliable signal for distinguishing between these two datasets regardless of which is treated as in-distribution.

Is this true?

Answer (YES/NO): NO